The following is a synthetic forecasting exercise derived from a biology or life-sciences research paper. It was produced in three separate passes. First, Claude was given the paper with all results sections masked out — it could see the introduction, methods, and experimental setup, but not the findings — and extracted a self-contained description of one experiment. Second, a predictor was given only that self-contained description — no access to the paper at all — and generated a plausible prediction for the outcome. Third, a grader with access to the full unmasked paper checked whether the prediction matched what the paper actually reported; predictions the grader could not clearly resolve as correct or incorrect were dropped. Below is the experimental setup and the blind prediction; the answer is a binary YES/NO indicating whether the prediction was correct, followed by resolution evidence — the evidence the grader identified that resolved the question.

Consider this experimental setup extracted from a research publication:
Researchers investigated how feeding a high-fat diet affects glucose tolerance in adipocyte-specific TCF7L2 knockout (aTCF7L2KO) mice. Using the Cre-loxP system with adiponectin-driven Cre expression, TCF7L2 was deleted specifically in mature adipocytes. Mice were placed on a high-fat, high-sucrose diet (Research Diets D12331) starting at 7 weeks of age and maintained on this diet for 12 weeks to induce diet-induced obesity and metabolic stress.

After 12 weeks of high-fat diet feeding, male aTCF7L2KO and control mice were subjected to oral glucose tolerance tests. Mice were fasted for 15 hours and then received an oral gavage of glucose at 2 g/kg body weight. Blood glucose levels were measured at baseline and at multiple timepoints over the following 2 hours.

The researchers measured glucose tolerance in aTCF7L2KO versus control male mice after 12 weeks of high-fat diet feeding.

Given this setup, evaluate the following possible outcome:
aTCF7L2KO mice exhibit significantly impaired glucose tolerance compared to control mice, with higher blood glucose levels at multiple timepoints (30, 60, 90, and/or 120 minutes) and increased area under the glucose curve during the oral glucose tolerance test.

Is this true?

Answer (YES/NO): NO